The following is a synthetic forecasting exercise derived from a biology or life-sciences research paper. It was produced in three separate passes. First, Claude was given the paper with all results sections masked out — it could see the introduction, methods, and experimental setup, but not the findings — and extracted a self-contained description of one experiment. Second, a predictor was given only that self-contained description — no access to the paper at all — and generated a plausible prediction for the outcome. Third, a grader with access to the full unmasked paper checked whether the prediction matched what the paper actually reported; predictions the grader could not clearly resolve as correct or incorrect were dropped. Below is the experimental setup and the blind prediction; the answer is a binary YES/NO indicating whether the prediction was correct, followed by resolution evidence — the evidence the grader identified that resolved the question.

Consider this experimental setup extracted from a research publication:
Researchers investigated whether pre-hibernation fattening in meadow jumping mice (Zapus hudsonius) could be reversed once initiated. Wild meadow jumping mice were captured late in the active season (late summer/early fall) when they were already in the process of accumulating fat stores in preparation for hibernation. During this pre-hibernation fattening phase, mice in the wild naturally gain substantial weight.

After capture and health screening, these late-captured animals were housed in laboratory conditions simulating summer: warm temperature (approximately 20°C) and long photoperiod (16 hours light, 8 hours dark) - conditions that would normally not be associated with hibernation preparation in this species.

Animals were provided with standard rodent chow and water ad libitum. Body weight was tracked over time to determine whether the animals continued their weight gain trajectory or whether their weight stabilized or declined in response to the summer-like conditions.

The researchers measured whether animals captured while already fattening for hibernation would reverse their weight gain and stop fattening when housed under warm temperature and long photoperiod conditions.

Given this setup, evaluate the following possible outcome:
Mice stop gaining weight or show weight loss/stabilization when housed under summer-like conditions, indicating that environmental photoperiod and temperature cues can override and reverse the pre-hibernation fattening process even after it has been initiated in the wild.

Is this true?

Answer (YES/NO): NO